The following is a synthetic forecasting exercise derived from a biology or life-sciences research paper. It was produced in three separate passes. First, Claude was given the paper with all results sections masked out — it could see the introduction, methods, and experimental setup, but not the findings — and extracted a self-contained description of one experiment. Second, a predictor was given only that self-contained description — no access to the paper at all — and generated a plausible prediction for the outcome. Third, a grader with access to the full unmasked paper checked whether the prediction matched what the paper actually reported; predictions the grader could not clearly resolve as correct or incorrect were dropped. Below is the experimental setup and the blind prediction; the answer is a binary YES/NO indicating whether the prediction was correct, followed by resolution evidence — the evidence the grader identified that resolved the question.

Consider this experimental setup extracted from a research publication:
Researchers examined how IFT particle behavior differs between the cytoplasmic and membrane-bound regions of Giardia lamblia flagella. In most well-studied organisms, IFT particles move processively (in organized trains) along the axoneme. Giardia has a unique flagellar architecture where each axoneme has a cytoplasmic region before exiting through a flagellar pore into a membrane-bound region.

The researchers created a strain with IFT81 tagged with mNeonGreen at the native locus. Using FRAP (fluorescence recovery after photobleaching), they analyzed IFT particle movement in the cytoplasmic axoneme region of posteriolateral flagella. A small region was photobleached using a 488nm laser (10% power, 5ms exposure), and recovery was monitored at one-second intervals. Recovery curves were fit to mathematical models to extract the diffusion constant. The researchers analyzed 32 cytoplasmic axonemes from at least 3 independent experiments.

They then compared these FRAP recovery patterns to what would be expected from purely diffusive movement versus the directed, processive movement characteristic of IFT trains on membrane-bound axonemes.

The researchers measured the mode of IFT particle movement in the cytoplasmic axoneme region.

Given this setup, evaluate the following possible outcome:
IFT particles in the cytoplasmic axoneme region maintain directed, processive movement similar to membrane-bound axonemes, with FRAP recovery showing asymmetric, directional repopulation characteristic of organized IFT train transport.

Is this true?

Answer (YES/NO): NO